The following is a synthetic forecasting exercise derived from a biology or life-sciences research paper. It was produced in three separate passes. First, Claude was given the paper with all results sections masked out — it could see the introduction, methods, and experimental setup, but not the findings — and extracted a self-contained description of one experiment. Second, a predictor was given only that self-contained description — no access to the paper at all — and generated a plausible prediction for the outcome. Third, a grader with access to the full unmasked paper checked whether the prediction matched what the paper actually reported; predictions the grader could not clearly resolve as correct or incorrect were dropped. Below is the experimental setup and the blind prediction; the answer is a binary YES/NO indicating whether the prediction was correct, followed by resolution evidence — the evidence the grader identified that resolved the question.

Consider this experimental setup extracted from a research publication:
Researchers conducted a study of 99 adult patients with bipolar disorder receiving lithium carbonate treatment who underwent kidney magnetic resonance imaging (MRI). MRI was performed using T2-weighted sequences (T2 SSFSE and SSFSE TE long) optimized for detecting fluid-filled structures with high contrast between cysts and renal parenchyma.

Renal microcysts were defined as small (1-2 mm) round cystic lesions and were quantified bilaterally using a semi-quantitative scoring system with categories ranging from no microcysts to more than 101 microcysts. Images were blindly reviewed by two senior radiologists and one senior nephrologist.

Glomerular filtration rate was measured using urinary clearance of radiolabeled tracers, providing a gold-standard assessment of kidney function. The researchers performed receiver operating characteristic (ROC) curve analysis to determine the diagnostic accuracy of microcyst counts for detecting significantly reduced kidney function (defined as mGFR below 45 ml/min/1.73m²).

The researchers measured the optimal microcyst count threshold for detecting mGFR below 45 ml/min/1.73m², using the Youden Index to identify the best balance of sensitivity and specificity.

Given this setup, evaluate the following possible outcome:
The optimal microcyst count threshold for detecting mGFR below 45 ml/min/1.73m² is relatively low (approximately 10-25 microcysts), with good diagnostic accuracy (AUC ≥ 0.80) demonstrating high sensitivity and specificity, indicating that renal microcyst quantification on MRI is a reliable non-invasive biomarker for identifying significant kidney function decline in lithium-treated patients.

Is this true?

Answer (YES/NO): NO